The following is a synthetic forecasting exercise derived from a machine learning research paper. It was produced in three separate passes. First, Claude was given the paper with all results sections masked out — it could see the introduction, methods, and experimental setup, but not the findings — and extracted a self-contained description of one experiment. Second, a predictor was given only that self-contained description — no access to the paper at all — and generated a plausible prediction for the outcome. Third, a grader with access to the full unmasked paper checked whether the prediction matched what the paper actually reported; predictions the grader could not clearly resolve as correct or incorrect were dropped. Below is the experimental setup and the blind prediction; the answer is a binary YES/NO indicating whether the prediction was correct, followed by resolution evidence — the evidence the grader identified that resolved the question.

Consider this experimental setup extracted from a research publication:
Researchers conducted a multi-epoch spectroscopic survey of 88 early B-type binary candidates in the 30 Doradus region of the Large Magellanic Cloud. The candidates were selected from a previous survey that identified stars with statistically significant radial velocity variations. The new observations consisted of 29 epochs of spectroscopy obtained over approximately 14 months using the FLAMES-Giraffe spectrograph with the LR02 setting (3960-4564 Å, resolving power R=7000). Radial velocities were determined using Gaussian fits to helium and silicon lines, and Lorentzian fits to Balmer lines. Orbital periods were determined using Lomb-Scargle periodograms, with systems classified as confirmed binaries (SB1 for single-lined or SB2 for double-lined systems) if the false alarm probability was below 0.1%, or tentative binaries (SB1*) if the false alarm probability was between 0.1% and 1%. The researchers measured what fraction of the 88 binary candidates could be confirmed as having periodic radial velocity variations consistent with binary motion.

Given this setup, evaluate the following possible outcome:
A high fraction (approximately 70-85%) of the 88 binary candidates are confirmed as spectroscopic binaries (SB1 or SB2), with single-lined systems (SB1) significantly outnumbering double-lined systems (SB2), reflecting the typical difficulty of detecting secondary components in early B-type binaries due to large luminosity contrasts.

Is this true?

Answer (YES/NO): YES